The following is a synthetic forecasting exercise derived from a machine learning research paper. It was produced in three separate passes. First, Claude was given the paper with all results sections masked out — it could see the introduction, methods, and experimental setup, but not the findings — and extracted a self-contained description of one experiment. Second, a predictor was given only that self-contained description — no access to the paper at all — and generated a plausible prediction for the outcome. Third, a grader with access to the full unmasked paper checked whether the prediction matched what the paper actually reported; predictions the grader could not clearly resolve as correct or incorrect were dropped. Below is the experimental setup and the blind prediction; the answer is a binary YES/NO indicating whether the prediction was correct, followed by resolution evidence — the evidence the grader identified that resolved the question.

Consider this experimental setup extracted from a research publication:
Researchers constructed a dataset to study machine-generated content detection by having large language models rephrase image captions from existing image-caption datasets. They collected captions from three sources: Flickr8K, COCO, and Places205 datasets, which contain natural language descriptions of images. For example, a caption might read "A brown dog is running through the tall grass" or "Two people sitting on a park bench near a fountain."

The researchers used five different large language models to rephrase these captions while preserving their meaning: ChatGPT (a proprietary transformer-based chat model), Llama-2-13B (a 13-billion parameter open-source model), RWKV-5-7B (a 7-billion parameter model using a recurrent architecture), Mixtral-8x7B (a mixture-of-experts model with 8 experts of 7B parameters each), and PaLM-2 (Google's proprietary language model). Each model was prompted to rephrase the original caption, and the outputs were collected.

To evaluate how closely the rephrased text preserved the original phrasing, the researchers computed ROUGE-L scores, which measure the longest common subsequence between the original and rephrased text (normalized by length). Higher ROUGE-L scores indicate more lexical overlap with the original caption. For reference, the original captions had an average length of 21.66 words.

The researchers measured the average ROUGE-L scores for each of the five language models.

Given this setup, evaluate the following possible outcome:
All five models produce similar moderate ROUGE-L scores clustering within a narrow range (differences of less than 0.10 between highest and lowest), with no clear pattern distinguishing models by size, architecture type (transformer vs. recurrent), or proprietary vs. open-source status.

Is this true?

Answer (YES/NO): NO